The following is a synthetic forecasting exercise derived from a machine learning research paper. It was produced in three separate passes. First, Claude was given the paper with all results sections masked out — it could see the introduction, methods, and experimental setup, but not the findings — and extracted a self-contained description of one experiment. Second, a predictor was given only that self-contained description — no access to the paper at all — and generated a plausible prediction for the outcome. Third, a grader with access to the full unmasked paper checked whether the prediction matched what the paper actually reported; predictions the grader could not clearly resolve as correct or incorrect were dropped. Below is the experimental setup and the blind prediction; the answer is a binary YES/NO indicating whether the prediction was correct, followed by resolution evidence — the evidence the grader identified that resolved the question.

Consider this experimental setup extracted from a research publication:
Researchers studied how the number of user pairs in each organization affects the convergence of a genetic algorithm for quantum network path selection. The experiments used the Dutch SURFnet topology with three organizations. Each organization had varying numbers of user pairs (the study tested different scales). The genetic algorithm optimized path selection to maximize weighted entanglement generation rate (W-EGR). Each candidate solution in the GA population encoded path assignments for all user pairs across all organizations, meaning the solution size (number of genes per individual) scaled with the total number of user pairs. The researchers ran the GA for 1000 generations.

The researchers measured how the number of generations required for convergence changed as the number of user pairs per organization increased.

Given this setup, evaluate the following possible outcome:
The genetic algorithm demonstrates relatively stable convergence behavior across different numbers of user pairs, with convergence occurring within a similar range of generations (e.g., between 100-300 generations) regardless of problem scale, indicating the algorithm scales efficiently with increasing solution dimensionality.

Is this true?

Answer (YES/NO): NO